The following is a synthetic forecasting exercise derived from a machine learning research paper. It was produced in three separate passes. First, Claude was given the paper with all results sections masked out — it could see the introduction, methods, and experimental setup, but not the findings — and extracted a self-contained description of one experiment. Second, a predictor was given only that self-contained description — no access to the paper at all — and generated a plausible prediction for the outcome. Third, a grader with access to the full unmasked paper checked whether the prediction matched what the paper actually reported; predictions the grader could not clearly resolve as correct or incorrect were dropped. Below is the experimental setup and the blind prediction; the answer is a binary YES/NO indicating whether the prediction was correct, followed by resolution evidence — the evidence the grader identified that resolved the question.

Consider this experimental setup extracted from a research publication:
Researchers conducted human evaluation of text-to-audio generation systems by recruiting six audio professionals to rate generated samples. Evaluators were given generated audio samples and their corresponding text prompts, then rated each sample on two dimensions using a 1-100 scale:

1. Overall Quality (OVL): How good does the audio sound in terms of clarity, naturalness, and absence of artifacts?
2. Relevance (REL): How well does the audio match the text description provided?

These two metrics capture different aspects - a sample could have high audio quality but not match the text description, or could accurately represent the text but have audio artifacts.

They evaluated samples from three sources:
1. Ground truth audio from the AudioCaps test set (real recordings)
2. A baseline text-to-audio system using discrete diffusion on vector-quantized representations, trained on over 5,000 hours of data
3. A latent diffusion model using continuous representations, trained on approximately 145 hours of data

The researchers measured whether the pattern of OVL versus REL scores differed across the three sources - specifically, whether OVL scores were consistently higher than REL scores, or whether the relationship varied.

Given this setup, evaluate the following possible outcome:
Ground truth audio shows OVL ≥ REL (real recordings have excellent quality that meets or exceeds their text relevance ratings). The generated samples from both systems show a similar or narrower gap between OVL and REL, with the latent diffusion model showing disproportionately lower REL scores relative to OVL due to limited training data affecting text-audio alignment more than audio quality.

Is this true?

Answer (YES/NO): NO